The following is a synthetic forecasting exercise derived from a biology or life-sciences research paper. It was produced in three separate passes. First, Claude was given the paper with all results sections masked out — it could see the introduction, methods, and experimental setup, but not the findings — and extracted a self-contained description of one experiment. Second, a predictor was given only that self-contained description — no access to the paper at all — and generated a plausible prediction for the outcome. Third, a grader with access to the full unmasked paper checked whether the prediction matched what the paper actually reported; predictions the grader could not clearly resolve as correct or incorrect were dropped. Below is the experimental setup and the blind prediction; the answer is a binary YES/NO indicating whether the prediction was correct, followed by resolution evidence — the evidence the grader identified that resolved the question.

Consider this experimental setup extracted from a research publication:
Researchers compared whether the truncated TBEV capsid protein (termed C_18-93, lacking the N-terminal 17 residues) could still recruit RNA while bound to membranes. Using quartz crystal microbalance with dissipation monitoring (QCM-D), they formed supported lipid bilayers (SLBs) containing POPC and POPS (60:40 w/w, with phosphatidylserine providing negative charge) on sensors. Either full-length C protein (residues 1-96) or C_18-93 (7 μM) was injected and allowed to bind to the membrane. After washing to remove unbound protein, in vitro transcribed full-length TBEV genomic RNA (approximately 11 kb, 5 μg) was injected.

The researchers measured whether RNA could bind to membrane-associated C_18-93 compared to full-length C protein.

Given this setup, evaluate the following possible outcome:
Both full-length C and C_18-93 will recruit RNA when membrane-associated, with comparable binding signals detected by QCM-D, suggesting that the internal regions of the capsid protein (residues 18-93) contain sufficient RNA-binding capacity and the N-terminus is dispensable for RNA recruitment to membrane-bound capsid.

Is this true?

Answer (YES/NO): YES